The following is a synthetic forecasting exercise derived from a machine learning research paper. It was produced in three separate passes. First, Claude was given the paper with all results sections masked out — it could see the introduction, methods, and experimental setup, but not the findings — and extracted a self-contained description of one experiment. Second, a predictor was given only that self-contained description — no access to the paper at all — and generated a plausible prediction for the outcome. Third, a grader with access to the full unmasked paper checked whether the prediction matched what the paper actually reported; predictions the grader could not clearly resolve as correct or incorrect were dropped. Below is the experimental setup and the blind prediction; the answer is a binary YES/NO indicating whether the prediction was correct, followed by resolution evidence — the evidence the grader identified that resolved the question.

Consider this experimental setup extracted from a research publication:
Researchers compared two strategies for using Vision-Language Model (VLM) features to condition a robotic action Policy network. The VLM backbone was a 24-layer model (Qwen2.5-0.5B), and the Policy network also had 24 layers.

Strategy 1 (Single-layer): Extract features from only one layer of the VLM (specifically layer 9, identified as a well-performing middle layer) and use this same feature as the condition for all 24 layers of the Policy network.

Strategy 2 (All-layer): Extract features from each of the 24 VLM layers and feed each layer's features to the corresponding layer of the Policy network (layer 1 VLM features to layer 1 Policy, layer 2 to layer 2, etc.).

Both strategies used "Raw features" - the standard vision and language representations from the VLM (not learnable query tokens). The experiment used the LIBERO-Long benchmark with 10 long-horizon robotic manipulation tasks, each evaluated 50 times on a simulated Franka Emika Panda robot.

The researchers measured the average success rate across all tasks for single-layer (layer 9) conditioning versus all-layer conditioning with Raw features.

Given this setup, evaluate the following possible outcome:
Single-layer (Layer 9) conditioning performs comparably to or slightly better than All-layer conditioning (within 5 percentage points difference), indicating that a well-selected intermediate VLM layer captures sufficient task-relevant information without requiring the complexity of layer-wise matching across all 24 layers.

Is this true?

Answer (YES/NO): YES